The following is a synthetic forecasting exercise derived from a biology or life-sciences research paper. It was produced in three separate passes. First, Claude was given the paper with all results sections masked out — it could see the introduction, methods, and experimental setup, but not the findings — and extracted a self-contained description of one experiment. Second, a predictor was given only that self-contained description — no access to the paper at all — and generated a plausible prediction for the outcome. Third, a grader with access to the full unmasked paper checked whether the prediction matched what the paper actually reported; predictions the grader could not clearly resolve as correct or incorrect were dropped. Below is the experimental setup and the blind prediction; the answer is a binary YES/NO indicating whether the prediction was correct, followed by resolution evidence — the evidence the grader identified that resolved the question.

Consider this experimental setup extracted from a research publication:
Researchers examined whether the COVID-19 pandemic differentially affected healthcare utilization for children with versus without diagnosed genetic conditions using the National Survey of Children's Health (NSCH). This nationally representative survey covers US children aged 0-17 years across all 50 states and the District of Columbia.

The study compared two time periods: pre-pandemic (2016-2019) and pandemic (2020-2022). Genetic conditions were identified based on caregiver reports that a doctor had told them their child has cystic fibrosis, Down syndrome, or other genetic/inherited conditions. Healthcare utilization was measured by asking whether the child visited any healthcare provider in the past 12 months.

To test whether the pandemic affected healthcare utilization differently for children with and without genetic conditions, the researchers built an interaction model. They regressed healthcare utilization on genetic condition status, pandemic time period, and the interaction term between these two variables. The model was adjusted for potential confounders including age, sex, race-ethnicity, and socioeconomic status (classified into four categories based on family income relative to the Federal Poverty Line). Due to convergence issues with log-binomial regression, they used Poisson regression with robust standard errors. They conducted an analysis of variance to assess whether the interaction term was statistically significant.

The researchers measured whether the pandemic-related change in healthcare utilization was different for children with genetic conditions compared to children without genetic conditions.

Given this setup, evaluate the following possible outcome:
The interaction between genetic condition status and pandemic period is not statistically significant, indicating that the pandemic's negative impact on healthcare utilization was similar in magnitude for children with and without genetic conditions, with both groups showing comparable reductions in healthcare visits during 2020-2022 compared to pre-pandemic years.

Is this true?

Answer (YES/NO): YES